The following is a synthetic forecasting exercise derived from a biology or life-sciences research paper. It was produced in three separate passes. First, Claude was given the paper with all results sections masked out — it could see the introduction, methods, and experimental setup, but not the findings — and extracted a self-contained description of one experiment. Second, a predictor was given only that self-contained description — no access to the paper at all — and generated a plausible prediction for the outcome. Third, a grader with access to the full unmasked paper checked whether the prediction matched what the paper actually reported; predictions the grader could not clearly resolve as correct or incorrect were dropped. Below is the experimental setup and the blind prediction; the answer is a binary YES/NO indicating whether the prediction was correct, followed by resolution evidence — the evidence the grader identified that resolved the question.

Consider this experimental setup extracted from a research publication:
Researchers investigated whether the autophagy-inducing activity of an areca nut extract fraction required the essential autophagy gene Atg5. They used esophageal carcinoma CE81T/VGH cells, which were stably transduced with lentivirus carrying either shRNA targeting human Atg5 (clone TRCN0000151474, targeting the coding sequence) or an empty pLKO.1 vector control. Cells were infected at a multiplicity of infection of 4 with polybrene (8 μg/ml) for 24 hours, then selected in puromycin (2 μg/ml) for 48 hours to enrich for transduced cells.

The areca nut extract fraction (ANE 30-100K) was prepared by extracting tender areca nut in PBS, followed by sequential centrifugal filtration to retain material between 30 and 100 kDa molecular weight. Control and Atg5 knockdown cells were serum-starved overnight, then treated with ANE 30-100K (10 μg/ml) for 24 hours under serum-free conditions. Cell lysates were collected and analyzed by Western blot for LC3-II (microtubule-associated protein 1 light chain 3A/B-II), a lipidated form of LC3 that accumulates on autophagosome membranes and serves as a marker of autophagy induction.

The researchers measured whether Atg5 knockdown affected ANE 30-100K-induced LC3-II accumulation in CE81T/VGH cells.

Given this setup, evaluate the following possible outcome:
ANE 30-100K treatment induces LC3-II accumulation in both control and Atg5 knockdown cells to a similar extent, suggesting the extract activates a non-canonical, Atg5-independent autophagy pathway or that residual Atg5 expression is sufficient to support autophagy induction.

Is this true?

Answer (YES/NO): NO